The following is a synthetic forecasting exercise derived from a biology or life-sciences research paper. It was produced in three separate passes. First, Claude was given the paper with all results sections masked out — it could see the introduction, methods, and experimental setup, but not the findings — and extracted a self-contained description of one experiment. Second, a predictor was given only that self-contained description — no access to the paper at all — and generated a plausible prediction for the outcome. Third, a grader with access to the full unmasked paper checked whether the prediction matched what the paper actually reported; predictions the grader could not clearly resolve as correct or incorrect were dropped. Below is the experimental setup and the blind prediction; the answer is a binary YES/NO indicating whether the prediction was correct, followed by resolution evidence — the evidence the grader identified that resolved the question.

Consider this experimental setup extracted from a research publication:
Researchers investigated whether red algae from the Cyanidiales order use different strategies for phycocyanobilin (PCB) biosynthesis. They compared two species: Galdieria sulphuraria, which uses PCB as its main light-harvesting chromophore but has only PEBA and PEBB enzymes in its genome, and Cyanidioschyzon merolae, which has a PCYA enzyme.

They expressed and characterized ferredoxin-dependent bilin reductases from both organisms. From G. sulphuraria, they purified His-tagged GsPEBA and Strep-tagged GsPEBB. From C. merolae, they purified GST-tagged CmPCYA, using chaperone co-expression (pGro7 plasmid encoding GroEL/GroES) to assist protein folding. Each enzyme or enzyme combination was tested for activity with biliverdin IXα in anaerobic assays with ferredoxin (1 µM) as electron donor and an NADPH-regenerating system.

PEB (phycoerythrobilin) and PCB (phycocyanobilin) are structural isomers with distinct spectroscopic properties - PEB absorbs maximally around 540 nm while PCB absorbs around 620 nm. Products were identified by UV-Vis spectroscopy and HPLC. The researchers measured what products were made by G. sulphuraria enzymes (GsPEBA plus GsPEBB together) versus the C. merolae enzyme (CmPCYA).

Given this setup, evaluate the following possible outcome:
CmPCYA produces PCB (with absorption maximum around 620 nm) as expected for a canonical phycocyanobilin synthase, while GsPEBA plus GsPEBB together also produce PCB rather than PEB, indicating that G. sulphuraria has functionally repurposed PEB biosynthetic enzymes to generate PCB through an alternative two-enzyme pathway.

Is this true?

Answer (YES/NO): NO